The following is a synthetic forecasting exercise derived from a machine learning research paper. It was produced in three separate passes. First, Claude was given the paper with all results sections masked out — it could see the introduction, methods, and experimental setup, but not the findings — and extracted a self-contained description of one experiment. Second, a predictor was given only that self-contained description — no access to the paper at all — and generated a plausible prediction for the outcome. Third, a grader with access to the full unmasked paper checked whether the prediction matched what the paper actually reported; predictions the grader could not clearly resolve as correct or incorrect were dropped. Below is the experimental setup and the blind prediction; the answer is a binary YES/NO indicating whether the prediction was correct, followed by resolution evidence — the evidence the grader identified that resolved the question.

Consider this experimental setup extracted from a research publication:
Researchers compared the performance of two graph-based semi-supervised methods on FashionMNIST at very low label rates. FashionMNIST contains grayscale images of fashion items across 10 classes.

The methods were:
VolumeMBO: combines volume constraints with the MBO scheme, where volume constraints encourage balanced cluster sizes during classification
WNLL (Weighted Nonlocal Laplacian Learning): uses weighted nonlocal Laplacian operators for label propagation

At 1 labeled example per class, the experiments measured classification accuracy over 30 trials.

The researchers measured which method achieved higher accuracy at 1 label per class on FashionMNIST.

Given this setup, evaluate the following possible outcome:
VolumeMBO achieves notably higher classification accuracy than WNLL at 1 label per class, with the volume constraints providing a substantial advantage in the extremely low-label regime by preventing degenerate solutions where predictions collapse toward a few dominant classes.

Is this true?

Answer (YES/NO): YES